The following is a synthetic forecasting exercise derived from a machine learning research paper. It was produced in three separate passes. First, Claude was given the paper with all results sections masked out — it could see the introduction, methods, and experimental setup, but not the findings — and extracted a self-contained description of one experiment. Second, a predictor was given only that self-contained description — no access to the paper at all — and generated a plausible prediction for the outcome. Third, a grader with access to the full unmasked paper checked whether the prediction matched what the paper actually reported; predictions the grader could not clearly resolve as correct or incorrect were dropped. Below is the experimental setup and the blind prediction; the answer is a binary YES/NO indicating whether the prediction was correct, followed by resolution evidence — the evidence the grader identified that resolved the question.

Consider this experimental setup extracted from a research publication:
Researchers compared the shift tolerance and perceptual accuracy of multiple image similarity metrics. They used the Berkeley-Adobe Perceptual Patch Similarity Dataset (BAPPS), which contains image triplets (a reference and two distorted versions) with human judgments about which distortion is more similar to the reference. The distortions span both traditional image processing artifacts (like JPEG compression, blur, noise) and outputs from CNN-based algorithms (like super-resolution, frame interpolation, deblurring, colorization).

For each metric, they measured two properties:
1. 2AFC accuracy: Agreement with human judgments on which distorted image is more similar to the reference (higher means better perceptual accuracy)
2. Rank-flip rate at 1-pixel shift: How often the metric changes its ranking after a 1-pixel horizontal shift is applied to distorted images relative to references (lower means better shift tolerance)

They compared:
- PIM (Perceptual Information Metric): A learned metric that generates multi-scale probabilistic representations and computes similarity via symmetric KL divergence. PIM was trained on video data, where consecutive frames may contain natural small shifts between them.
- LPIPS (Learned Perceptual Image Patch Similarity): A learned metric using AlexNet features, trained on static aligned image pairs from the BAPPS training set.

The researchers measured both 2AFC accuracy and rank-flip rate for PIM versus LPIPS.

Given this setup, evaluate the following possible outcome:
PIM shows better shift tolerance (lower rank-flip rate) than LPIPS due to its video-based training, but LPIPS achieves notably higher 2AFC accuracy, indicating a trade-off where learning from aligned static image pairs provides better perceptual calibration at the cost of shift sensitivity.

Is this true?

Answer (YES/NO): NO